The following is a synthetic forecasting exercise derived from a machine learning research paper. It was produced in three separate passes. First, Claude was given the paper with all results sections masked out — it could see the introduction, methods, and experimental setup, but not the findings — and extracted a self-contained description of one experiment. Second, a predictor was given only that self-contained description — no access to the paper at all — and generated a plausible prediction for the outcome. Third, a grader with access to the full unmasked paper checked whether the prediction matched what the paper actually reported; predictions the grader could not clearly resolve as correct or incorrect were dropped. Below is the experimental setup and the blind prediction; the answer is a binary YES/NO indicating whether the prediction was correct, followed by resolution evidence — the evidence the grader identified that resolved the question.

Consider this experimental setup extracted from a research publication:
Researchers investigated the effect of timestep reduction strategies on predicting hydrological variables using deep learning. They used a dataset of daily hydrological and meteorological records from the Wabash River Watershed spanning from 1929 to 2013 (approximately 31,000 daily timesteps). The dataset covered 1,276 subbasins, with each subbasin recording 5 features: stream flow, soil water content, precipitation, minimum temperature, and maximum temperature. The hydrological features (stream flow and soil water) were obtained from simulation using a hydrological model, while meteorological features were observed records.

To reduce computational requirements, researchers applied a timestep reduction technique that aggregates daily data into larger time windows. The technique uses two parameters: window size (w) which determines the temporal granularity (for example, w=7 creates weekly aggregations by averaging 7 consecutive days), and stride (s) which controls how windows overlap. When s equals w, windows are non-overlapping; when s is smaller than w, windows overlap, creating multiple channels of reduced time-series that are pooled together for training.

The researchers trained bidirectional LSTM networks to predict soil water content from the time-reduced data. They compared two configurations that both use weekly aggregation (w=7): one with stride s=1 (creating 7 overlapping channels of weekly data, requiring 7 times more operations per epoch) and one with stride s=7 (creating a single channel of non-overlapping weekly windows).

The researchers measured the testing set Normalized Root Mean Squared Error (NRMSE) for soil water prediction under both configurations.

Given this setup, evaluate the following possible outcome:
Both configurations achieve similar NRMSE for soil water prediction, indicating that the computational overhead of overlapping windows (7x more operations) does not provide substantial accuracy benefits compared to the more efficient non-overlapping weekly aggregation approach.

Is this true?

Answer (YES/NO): NO